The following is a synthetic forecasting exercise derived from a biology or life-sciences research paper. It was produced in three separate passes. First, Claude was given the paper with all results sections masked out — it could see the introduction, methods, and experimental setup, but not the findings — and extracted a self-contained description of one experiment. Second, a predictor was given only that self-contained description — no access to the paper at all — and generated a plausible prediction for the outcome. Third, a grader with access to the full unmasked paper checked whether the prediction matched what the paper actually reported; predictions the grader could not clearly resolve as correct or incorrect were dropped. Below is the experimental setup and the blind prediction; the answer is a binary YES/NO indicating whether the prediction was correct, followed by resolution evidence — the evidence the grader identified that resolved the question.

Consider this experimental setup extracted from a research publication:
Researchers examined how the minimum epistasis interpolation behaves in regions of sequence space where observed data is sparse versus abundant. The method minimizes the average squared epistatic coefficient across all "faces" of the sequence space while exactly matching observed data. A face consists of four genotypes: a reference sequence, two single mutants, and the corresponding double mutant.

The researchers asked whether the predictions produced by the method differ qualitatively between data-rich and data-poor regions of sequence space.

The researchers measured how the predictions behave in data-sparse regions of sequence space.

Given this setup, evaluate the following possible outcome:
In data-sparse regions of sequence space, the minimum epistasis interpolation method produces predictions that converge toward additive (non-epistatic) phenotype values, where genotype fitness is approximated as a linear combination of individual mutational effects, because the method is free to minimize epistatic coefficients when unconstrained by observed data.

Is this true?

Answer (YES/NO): YES